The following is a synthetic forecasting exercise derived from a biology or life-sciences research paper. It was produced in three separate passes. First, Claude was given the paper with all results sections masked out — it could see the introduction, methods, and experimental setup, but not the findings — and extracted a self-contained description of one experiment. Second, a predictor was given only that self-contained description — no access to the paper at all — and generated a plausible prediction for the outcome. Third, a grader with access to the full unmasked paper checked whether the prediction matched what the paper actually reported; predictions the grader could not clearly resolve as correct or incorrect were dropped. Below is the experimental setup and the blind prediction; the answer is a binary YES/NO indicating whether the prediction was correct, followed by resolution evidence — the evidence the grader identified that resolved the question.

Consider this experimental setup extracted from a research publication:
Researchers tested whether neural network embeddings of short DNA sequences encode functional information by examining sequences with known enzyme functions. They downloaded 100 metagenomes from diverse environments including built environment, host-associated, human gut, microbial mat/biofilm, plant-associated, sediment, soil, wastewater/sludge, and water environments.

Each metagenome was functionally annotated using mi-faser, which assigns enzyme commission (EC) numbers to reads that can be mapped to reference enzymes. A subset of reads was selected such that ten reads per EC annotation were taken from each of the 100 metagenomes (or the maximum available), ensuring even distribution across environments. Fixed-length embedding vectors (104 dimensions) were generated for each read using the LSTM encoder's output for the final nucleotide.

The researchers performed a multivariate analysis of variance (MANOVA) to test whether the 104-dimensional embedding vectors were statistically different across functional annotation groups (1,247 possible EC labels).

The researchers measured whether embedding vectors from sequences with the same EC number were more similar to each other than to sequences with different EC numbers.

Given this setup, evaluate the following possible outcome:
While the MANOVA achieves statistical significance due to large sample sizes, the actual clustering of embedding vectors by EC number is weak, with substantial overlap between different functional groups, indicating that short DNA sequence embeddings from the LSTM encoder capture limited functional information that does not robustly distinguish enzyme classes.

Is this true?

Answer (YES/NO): NO